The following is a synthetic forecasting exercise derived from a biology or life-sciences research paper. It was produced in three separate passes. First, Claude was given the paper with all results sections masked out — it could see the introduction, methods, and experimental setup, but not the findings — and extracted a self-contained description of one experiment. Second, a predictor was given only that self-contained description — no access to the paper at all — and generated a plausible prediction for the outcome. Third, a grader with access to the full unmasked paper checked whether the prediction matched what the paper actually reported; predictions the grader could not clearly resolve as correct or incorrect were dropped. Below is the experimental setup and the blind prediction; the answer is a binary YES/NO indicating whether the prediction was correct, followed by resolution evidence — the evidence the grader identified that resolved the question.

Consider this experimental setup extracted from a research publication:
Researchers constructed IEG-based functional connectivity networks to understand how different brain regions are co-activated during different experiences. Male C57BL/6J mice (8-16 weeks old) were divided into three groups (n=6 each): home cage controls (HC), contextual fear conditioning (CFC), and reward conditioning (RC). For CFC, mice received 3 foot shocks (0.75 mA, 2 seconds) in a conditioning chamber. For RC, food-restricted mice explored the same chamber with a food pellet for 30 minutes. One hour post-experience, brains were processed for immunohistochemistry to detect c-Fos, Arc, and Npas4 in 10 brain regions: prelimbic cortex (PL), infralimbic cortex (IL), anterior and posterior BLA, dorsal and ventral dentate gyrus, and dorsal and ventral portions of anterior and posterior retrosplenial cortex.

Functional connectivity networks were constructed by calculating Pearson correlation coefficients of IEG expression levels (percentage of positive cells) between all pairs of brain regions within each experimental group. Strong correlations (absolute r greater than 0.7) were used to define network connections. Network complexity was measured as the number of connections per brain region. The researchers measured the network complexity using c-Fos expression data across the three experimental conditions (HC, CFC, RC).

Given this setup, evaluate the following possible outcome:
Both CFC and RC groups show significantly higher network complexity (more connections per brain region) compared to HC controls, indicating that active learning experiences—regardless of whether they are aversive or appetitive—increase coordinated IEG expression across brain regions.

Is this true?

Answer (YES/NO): NO